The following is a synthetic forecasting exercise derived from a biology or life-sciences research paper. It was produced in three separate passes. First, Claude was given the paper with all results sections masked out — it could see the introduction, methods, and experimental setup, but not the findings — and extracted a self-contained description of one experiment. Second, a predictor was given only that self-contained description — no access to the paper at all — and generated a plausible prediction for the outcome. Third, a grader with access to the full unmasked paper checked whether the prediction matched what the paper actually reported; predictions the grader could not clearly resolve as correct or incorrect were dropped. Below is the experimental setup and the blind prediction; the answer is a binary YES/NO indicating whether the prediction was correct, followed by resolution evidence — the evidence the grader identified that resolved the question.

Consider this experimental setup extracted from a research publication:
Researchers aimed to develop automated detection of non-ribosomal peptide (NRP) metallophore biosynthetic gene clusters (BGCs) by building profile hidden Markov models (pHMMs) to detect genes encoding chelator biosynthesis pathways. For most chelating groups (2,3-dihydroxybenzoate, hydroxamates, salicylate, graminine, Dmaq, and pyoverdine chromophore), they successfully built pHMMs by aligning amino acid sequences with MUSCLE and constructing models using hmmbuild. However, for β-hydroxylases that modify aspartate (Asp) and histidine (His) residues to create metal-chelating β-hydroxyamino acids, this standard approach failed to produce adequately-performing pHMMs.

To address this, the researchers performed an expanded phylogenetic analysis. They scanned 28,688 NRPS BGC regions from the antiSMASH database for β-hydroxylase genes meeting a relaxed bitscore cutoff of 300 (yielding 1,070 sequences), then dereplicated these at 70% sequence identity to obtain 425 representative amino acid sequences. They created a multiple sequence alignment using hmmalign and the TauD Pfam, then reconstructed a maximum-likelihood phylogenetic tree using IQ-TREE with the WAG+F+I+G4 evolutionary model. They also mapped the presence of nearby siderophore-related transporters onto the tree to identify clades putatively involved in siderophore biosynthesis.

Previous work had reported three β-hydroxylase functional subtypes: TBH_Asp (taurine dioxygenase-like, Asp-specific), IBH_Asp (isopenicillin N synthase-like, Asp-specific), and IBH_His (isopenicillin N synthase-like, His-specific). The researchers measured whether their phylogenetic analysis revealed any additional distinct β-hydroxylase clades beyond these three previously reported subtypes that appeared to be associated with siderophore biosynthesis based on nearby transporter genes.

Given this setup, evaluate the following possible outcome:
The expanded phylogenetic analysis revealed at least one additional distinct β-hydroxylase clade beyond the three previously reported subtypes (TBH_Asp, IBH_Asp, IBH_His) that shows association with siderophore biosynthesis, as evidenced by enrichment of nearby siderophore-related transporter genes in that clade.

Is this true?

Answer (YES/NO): YES